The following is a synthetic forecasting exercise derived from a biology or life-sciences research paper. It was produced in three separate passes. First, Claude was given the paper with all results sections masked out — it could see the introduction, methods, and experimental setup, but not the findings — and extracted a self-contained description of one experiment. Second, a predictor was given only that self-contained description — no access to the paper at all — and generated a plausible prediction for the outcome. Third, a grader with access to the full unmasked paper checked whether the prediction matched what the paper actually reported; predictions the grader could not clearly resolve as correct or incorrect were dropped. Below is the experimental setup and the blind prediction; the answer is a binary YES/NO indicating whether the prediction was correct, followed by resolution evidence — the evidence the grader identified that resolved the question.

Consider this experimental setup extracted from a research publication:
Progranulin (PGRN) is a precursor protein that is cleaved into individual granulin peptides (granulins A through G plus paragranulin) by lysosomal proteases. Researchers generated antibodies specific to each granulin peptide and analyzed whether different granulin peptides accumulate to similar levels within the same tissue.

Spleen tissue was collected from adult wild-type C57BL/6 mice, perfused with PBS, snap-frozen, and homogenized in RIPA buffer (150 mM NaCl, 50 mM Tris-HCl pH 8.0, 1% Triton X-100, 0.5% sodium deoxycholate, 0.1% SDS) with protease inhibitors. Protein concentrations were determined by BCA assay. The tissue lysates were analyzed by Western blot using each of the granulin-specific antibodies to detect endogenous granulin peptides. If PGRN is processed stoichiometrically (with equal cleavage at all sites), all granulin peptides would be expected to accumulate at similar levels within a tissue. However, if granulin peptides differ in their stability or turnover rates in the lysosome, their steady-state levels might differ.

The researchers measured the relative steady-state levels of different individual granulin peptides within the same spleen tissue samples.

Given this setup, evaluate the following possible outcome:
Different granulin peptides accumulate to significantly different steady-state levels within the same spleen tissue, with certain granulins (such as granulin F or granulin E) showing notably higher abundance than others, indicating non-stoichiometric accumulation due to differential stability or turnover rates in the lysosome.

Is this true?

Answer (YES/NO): NO